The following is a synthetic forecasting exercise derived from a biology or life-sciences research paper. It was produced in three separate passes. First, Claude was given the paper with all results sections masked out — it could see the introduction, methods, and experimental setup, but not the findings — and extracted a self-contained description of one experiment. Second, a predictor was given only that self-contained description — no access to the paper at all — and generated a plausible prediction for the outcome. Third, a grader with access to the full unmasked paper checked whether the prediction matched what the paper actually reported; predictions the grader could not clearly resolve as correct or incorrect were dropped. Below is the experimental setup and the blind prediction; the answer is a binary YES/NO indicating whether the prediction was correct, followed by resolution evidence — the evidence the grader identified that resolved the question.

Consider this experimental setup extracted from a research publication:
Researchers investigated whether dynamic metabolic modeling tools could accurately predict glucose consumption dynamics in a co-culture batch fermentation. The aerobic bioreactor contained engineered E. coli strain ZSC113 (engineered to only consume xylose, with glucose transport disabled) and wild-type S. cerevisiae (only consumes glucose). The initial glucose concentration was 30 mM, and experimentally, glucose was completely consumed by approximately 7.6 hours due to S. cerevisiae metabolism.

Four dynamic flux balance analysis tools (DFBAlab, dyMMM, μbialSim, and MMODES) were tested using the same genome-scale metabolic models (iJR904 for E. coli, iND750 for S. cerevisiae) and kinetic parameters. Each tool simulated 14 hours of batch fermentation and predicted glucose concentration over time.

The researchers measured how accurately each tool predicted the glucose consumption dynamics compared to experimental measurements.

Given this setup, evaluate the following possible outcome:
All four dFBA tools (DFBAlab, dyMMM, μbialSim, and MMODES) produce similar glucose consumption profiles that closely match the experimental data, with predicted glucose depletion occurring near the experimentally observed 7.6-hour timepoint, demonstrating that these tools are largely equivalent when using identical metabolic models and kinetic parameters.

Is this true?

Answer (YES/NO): NO